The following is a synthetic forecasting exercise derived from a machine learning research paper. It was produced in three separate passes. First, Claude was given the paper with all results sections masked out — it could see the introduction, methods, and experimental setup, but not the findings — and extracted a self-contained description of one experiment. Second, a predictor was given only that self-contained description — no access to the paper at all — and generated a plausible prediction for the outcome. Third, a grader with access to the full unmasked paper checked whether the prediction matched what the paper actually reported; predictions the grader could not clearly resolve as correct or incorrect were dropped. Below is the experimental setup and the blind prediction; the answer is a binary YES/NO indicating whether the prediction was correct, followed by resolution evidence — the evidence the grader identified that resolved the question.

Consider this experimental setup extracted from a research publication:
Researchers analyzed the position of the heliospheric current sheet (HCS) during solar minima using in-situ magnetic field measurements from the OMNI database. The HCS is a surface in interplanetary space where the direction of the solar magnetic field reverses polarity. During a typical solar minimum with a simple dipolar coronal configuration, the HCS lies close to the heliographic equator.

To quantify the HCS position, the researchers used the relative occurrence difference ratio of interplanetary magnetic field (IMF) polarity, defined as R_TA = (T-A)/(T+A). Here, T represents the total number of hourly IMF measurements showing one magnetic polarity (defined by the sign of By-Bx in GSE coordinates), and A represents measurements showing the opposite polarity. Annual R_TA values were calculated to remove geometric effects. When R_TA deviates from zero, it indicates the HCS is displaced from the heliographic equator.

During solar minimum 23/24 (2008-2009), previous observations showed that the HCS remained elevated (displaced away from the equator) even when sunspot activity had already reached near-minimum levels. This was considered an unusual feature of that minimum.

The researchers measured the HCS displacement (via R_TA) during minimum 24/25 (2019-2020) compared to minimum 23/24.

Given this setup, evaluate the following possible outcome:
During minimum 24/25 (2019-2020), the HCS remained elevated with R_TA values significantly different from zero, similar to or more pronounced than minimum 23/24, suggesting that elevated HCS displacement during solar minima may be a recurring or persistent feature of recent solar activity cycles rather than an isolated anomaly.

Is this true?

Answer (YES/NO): NO